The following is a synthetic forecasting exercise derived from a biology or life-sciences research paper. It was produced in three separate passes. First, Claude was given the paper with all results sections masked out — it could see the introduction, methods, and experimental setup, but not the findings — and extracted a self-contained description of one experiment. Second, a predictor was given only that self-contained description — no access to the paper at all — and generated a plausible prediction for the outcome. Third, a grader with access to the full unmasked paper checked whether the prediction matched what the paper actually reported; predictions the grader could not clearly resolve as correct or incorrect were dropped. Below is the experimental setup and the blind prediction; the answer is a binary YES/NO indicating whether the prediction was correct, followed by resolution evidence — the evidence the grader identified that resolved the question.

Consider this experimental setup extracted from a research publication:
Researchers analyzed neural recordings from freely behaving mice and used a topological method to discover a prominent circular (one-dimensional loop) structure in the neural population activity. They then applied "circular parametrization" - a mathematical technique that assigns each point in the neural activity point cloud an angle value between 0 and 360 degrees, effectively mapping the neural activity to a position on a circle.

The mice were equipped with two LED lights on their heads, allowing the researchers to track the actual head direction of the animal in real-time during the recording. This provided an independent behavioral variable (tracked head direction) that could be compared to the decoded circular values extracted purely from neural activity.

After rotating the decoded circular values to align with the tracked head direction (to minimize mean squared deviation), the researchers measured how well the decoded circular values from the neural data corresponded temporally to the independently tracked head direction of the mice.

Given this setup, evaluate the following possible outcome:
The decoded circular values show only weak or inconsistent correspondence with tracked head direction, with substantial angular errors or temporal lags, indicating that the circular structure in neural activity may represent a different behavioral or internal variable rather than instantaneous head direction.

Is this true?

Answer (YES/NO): NO